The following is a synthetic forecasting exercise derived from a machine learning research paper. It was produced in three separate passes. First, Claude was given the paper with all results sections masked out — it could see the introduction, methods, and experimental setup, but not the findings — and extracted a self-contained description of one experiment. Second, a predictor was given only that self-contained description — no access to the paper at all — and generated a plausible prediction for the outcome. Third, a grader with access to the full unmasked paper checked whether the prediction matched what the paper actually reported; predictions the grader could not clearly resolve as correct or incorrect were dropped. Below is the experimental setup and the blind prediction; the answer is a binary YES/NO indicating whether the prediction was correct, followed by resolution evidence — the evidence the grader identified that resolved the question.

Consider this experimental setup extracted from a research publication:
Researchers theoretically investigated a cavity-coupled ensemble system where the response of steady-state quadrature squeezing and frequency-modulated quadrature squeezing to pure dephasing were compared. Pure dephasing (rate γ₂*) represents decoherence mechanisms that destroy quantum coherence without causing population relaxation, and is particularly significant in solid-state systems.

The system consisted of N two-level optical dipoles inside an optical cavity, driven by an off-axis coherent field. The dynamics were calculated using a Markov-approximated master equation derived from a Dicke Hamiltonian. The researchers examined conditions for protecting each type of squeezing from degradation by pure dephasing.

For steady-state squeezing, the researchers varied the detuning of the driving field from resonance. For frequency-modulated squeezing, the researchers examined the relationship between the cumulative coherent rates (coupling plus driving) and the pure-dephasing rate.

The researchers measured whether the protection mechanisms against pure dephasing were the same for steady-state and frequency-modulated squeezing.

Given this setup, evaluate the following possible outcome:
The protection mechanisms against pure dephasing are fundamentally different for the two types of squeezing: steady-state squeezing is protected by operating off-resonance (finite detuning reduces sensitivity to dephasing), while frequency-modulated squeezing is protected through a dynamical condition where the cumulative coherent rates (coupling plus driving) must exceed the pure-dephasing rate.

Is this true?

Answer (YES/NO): YES